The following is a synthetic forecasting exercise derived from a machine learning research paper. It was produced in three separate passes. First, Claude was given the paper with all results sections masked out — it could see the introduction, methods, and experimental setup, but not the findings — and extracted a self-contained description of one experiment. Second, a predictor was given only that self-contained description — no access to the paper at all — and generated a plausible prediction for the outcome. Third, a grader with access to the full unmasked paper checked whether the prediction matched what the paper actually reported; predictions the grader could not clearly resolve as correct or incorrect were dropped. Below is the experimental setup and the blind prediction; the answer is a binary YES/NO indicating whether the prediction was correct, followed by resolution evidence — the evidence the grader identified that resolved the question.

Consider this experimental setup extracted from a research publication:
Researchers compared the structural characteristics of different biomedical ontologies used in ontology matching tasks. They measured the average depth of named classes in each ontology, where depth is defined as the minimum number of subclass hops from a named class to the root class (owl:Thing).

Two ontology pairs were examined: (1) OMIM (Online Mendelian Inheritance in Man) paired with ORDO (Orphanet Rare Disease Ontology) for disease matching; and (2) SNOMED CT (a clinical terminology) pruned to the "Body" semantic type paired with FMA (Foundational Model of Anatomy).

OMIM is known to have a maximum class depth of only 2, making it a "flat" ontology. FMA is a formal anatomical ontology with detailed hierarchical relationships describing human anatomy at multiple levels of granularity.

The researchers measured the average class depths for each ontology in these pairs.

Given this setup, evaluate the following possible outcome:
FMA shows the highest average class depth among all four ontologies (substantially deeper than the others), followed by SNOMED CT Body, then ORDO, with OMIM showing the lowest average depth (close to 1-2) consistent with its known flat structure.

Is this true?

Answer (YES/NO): YES